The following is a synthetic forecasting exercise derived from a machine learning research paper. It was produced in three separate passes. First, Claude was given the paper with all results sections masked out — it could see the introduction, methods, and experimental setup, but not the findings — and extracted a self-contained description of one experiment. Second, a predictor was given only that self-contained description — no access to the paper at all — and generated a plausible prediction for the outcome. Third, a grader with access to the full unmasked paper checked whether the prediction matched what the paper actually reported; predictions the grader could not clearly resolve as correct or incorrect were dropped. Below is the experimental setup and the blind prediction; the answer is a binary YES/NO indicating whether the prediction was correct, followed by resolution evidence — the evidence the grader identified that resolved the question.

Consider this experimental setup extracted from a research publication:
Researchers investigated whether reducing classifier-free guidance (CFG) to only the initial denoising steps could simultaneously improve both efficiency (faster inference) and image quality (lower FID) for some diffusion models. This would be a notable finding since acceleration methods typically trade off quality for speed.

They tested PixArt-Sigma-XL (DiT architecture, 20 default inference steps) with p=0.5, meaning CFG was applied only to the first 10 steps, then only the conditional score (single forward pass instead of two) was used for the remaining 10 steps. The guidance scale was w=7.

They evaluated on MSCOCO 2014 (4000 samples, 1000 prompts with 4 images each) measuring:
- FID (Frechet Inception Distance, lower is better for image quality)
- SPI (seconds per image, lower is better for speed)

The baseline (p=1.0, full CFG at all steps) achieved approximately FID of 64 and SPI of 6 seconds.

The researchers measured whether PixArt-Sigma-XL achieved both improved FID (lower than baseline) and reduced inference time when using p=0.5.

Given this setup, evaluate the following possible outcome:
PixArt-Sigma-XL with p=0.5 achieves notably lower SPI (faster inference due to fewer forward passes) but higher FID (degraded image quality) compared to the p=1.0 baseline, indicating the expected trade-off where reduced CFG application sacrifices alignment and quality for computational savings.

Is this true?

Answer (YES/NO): NO